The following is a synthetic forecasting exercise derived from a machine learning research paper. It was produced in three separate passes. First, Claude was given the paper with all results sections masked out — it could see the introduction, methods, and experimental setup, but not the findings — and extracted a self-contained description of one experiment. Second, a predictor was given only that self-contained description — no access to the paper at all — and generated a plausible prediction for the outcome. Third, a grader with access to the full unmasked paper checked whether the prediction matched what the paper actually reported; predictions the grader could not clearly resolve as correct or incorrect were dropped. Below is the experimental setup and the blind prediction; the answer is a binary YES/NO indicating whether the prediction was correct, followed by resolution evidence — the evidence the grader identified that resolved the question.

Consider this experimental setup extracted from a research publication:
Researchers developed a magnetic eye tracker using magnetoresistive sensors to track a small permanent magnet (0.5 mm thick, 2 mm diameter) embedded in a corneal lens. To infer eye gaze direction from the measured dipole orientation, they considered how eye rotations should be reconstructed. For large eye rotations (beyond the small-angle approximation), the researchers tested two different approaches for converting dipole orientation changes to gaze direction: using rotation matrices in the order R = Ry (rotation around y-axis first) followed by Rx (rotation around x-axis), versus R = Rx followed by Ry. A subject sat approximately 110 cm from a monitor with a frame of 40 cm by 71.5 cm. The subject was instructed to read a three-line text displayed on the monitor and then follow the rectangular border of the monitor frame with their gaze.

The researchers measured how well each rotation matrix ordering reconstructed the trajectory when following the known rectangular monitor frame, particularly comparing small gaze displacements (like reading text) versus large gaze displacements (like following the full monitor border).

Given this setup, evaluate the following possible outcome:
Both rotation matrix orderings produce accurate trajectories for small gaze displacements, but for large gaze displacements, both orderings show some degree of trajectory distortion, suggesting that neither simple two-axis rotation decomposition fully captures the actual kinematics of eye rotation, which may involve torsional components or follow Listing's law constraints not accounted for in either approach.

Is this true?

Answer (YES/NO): YES